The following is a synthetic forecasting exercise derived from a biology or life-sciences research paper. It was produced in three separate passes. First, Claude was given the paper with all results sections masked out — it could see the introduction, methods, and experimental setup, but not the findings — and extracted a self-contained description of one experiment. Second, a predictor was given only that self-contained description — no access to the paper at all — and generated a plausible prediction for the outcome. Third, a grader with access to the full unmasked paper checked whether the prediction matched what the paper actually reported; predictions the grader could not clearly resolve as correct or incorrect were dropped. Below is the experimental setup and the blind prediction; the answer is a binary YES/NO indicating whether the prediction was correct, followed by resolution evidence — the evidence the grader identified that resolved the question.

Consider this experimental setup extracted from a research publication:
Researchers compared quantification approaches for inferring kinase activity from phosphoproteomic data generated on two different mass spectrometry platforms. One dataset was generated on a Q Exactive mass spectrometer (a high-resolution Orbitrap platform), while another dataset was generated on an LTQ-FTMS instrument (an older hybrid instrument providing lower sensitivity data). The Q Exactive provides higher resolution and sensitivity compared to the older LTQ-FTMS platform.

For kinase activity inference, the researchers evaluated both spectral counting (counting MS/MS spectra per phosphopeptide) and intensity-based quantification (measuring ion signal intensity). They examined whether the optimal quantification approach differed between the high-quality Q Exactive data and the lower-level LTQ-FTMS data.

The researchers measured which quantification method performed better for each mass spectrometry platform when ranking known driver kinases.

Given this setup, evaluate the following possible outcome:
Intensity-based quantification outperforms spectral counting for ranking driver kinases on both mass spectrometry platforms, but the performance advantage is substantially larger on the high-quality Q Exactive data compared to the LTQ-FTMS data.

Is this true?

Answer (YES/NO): NO